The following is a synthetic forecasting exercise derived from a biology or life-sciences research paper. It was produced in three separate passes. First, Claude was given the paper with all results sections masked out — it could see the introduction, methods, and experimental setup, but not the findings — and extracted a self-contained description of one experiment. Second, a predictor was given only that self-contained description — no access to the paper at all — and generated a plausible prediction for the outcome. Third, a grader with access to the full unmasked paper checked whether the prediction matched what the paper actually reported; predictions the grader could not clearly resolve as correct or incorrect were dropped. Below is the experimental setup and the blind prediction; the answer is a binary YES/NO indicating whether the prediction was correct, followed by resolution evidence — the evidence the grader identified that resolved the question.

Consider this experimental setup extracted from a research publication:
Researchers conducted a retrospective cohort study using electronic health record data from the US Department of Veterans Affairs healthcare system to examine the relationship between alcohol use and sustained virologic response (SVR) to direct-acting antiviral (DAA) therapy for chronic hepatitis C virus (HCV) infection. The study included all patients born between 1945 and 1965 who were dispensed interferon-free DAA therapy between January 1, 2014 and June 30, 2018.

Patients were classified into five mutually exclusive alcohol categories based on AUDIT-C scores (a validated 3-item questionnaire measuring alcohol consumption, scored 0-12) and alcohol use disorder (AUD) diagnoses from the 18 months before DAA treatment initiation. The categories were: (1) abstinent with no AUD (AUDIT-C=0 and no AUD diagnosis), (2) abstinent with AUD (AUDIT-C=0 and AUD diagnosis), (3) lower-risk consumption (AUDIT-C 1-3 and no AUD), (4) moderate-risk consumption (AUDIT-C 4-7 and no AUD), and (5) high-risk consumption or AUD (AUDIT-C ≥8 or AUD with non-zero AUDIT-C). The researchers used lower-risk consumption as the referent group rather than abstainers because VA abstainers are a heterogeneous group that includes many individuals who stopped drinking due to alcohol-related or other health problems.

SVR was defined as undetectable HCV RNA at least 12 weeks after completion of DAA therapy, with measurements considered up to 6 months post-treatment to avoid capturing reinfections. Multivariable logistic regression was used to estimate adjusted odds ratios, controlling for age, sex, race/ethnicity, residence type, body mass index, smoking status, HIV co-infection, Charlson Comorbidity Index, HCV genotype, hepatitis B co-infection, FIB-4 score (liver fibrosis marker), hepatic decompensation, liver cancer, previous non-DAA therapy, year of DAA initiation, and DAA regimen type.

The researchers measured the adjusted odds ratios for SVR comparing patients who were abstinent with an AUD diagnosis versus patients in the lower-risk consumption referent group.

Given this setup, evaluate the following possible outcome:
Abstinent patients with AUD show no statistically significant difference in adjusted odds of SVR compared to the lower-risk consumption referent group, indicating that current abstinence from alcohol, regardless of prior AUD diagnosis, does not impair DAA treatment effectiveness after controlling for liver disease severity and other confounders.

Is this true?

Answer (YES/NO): YES